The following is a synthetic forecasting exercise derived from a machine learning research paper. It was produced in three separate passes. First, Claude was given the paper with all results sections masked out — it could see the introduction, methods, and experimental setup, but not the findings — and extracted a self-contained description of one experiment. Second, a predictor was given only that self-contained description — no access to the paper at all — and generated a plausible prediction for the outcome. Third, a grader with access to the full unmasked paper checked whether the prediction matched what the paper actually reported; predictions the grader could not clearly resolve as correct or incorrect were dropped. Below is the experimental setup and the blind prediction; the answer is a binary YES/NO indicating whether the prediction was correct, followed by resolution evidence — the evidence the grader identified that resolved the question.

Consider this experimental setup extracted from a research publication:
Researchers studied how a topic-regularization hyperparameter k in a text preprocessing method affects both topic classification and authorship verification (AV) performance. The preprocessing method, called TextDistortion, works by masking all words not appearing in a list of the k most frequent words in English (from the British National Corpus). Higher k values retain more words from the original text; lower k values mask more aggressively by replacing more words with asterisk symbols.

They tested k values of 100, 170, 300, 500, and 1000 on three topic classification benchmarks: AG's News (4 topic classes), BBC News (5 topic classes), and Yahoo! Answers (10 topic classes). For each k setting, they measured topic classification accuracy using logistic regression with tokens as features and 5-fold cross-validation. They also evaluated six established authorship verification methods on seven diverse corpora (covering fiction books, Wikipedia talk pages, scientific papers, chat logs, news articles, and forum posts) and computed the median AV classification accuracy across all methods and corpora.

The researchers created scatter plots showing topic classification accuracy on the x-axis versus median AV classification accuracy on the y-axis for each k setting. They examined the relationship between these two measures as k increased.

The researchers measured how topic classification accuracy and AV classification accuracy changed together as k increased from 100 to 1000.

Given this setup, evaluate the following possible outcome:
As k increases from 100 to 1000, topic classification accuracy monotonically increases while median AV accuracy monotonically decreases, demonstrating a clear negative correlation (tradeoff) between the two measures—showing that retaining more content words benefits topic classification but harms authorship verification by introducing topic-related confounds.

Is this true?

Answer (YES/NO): NO